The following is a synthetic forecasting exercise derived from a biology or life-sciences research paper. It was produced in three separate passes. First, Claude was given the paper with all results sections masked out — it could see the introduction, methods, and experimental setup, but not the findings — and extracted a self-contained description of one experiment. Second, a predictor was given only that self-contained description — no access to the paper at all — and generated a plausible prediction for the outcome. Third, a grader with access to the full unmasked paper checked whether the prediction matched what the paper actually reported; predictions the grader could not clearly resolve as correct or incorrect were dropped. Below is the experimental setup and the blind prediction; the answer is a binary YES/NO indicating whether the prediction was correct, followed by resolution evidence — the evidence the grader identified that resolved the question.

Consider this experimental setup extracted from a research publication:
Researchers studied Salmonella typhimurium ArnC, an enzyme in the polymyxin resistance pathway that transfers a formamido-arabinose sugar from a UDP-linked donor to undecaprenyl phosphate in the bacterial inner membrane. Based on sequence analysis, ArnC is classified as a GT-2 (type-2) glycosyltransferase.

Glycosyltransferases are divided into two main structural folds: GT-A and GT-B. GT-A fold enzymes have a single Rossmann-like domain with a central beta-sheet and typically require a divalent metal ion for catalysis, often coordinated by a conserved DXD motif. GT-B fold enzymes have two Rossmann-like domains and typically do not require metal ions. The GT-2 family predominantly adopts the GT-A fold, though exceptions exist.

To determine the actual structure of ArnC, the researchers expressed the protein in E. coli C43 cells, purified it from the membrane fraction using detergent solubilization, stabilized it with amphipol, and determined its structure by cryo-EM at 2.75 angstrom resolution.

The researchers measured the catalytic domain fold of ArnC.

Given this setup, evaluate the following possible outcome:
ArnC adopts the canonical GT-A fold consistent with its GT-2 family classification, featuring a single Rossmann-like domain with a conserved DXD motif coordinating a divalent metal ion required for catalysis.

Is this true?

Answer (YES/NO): NO